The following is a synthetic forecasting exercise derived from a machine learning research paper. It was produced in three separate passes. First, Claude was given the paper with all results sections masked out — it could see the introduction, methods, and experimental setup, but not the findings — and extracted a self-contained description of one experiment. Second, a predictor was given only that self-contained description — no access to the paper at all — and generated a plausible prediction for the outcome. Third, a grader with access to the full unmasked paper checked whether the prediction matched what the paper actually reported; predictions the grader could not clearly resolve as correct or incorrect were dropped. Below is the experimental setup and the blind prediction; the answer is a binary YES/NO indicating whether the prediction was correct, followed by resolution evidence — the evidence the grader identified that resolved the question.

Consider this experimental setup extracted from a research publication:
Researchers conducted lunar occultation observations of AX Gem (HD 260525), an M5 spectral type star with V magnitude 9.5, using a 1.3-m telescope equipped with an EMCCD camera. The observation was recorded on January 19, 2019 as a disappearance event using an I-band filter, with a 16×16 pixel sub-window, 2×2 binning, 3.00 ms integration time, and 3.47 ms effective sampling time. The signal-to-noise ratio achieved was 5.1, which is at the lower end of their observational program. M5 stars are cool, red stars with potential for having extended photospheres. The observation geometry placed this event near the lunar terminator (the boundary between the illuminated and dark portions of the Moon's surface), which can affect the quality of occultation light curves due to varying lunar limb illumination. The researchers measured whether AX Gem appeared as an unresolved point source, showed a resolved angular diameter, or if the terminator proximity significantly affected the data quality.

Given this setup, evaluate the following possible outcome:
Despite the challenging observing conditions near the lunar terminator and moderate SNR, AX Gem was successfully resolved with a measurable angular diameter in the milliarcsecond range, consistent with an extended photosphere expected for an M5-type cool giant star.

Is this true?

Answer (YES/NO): NO